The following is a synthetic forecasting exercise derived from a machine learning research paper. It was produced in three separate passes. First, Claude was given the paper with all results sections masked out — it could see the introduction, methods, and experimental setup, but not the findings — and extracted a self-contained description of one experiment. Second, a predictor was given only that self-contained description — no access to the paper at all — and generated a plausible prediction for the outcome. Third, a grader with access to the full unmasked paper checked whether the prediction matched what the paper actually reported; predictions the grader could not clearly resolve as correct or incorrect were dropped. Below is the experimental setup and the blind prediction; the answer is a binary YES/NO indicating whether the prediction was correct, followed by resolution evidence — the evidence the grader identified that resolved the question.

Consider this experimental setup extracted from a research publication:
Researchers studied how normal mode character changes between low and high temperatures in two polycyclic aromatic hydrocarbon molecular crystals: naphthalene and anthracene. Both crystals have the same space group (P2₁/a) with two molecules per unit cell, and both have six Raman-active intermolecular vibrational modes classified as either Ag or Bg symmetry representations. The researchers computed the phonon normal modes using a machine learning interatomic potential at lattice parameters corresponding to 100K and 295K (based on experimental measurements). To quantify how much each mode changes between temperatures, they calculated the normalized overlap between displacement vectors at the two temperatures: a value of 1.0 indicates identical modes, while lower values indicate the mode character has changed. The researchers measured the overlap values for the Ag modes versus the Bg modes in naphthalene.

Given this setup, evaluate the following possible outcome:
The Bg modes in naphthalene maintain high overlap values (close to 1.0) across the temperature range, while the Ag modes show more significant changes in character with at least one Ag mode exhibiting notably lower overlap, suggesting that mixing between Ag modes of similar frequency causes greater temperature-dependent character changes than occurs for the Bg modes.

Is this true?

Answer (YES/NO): YES